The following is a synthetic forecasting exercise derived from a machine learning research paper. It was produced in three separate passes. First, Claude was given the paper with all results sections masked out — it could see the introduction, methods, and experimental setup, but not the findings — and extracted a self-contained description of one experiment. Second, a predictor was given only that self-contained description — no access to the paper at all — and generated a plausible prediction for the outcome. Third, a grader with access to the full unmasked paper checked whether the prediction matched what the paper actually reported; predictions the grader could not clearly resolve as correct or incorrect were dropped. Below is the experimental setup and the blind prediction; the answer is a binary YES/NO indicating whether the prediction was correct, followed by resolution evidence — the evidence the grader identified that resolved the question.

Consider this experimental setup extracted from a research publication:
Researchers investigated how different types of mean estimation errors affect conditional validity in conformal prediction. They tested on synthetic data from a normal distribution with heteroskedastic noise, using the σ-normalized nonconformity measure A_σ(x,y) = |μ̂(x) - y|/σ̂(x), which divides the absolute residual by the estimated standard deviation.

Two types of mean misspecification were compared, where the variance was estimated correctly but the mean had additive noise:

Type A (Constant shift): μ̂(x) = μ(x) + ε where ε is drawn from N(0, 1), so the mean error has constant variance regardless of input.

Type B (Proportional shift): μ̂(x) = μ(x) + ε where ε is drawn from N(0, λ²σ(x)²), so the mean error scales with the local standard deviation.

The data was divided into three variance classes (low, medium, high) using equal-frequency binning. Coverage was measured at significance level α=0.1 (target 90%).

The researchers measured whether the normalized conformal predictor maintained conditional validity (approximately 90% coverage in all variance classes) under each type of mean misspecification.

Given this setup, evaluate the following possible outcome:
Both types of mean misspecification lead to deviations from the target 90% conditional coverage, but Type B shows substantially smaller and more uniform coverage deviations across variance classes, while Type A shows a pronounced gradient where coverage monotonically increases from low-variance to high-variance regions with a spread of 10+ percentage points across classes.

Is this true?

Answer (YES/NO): NO